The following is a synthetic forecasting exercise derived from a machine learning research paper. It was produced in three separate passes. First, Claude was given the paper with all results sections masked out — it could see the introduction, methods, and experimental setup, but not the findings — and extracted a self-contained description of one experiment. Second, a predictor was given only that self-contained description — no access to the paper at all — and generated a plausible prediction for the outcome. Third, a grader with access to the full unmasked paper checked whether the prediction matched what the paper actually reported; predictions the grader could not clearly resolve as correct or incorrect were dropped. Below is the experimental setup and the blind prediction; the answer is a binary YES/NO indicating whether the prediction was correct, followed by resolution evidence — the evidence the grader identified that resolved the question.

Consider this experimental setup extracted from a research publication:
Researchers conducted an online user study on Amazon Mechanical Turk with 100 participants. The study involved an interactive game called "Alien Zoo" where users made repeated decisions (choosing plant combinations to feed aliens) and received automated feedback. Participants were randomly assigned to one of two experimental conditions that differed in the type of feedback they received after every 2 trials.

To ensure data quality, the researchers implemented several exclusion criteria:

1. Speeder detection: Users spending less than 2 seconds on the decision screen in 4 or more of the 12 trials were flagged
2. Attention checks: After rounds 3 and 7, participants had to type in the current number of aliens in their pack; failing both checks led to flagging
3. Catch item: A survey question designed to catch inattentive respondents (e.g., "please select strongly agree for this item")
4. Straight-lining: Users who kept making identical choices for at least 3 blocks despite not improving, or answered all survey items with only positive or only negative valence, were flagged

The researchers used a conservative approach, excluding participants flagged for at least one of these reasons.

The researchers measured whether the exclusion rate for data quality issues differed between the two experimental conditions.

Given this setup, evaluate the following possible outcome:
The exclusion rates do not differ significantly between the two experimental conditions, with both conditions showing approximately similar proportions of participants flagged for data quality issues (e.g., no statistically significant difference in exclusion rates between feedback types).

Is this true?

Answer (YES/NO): NO